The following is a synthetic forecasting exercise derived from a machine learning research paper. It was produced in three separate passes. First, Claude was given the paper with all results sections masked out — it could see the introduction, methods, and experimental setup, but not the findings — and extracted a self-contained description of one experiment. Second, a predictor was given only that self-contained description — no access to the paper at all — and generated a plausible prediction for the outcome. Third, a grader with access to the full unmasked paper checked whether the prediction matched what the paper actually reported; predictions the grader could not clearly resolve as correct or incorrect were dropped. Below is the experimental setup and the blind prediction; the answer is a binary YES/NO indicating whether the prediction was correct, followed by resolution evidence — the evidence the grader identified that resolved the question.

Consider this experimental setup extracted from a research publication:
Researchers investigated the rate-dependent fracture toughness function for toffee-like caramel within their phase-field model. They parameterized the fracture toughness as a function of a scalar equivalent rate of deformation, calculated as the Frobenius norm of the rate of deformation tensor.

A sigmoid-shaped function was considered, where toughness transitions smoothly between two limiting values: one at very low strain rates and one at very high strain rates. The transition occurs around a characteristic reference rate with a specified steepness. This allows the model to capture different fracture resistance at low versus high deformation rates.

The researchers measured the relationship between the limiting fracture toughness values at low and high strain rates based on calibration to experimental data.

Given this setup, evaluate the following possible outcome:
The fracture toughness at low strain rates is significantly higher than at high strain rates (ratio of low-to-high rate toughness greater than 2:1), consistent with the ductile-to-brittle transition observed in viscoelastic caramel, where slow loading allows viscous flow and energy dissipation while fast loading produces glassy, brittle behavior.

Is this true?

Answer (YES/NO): YES